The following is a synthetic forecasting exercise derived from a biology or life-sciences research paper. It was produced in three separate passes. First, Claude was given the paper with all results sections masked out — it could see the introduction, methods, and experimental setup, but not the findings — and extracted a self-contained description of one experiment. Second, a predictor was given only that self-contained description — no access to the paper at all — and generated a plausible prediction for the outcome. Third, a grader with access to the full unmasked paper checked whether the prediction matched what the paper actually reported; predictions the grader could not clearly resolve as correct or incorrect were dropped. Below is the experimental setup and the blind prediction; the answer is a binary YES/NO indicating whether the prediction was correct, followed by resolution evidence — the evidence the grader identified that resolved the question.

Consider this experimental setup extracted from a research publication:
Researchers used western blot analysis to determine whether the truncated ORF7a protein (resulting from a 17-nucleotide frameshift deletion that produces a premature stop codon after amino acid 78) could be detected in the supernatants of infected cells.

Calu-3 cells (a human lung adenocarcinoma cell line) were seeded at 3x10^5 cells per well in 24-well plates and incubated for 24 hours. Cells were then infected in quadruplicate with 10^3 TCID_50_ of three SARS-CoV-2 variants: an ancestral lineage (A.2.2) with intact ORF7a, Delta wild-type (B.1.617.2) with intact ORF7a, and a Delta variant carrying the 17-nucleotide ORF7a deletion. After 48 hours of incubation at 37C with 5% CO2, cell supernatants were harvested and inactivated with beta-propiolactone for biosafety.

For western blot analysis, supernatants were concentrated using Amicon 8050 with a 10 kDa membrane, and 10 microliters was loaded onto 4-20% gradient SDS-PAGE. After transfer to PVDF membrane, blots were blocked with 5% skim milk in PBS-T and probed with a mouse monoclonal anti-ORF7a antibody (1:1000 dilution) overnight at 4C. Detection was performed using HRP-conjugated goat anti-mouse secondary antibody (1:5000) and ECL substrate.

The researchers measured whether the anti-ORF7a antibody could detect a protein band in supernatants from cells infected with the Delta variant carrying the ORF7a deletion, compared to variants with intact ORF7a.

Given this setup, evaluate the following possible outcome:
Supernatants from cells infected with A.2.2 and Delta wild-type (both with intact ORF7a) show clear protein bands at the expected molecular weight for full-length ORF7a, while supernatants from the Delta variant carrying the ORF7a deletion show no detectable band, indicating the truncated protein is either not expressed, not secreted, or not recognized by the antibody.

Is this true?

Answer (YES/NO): YES